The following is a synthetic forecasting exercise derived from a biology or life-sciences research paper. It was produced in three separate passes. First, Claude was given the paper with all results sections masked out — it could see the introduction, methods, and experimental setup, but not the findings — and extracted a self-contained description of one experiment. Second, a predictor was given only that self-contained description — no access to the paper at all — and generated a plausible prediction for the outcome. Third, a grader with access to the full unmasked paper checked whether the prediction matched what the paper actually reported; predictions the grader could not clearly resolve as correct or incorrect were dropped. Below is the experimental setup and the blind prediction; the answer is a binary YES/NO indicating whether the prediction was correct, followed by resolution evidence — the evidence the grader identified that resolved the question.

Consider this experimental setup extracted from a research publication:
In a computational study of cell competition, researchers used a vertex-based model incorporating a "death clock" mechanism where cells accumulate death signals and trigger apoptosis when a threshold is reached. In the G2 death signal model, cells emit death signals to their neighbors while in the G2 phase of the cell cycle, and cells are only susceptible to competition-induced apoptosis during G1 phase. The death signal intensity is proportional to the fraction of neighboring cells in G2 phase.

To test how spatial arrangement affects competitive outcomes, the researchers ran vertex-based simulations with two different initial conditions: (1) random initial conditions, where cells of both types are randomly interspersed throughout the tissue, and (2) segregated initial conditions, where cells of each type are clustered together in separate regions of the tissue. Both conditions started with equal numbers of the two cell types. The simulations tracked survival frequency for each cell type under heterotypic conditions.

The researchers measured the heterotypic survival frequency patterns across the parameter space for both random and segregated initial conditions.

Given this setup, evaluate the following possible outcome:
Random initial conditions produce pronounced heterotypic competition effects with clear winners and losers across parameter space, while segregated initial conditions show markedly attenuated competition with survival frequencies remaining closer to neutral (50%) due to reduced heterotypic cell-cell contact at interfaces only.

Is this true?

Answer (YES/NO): NO